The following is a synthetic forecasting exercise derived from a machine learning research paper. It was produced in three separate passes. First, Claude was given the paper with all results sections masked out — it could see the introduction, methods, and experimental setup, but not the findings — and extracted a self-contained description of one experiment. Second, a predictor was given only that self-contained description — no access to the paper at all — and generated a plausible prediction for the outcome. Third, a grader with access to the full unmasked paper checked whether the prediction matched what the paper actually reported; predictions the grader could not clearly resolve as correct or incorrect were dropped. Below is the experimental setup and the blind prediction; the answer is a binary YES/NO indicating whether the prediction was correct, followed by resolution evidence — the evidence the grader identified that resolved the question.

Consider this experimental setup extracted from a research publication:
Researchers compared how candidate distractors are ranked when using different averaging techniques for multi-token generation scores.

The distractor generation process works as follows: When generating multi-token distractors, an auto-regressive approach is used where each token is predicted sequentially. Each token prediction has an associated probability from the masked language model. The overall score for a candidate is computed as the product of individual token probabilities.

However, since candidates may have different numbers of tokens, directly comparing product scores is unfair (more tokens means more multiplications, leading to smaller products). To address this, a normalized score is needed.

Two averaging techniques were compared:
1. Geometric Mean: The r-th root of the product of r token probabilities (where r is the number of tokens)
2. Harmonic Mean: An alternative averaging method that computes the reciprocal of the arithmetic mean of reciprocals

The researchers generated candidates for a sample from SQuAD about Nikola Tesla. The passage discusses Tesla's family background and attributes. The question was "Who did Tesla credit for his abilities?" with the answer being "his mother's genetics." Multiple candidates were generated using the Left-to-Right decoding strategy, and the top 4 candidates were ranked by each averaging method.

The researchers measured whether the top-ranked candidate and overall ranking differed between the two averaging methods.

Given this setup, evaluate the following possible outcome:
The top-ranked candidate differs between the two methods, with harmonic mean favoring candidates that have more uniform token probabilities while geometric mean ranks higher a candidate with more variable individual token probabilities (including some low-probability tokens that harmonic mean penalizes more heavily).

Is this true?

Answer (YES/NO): NO